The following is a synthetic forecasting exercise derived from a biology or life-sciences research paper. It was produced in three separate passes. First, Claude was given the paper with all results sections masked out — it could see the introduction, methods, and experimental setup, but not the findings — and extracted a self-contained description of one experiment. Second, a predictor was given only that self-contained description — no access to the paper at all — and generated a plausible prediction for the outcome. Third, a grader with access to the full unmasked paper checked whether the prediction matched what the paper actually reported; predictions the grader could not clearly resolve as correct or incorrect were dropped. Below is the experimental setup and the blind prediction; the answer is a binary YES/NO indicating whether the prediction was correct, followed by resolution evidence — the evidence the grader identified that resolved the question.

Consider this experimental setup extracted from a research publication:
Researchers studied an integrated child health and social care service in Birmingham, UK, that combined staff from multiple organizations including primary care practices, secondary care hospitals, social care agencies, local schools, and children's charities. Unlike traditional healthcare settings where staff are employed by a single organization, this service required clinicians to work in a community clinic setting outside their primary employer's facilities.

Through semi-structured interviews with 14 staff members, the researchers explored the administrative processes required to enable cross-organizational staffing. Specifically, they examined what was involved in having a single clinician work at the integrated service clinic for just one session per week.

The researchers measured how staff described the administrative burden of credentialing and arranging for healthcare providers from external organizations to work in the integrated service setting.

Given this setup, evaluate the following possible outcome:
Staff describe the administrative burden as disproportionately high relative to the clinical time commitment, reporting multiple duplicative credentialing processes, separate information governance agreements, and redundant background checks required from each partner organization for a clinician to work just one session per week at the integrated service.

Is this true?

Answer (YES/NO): YES